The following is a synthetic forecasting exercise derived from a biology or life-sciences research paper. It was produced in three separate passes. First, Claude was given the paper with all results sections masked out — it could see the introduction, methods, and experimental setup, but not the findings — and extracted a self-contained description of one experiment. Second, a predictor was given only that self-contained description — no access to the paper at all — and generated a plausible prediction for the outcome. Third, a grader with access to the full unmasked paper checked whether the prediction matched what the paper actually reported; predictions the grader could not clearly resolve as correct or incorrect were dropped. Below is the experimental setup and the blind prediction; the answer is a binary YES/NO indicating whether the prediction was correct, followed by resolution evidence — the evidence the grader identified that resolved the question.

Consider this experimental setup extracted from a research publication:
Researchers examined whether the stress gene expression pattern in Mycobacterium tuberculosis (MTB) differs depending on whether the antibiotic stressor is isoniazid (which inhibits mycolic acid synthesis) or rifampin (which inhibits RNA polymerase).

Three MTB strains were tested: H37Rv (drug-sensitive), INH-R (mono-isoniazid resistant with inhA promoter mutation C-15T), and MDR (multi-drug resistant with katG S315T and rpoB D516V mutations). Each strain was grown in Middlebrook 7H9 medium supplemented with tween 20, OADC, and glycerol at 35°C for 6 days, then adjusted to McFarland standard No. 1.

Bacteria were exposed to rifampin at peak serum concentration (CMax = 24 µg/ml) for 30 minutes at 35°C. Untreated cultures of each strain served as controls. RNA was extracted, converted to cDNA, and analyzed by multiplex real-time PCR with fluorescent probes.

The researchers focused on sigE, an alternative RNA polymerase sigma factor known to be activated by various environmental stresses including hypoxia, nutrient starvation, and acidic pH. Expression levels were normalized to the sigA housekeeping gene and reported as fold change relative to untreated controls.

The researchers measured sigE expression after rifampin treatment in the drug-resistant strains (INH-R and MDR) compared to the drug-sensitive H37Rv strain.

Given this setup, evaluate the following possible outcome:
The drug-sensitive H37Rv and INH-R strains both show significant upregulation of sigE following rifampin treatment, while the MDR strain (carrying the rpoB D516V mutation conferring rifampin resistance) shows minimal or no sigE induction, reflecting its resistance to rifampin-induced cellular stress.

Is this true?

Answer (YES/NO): NO